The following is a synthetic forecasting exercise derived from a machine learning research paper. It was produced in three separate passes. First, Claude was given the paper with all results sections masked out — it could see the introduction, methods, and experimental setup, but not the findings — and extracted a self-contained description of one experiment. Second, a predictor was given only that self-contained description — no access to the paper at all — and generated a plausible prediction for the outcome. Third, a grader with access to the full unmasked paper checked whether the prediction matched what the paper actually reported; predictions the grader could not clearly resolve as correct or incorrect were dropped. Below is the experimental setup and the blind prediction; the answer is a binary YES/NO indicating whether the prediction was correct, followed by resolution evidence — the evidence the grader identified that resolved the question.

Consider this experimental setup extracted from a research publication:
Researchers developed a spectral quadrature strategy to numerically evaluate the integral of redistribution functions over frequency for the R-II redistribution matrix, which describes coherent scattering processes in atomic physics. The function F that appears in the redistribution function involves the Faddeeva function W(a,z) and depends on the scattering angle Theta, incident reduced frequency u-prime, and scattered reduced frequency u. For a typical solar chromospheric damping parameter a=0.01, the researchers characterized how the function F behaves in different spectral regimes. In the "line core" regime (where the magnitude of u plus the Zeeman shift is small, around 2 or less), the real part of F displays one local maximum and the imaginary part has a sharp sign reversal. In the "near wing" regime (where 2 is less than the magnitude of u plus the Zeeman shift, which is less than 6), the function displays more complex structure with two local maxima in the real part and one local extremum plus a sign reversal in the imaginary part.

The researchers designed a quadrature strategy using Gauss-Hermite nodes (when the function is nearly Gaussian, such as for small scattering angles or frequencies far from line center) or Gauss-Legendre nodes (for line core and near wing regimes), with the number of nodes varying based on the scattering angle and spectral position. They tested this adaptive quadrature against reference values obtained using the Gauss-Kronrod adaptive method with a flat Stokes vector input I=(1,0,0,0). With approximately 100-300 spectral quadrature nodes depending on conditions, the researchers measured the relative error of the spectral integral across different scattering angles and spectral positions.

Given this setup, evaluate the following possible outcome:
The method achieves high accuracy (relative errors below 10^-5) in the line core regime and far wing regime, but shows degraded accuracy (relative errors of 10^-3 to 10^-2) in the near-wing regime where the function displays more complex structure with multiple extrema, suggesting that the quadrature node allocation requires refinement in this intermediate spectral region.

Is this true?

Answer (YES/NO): NO